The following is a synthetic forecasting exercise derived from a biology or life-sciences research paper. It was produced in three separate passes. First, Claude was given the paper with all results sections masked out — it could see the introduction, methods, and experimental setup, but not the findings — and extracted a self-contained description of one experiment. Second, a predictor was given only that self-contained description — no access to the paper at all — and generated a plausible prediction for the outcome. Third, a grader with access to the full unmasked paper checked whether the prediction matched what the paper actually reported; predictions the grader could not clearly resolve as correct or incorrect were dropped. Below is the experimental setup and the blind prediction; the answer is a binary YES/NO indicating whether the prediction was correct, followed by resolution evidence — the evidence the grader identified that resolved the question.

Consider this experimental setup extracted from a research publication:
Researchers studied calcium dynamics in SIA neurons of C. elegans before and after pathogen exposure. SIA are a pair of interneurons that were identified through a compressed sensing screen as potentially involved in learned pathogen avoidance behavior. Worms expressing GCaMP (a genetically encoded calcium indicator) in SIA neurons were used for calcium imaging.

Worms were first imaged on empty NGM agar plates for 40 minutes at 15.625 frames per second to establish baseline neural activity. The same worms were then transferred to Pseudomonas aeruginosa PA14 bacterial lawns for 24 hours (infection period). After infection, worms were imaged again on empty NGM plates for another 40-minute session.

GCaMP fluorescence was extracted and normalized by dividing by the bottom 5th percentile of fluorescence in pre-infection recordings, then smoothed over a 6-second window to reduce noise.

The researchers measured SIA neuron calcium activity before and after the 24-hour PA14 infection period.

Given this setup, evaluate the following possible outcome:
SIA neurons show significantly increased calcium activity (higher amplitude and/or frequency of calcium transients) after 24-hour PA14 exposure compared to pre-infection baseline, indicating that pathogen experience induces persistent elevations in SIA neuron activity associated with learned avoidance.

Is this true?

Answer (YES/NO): NO